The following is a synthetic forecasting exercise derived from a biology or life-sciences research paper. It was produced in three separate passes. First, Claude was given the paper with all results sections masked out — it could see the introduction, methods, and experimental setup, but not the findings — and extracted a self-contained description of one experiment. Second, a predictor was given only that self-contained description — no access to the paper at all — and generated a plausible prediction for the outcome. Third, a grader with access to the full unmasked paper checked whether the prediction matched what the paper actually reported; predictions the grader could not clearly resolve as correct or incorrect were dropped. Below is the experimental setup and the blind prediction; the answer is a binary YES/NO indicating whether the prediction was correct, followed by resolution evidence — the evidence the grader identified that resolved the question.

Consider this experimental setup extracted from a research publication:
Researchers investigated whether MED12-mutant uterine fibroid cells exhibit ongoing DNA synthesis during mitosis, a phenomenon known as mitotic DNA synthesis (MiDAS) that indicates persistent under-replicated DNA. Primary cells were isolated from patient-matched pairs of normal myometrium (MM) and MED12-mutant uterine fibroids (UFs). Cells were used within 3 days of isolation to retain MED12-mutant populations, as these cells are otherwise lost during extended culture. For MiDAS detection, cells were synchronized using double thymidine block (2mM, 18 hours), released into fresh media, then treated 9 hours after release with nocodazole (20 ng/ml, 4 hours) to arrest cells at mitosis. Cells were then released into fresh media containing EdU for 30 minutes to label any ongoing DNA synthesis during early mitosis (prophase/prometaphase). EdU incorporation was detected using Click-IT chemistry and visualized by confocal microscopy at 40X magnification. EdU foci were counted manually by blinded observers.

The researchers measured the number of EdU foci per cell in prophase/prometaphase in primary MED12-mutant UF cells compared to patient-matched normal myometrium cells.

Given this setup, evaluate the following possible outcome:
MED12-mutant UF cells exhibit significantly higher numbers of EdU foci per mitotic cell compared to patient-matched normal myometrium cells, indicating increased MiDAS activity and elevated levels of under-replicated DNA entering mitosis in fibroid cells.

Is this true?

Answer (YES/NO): YES